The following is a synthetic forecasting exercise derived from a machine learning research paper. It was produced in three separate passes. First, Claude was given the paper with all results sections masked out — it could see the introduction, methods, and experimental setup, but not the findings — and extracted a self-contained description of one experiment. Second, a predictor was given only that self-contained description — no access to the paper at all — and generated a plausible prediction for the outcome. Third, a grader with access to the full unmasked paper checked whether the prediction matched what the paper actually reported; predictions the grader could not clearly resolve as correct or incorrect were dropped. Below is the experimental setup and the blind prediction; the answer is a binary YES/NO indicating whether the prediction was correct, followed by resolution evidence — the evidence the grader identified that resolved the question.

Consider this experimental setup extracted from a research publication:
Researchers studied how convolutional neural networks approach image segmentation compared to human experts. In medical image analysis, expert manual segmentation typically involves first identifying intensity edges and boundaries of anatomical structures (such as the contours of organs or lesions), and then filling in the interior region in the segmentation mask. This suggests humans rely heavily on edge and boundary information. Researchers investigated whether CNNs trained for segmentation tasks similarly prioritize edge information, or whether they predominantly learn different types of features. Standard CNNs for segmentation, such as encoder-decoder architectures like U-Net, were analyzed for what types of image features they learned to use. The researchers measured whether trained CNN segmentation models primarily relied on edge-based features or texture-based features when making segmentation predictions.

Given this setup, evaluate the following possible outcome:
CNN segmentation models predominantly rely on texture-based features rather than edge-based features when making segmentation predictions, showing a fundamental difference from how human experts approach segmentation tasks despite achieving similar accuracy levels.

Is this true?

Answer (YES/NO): NO